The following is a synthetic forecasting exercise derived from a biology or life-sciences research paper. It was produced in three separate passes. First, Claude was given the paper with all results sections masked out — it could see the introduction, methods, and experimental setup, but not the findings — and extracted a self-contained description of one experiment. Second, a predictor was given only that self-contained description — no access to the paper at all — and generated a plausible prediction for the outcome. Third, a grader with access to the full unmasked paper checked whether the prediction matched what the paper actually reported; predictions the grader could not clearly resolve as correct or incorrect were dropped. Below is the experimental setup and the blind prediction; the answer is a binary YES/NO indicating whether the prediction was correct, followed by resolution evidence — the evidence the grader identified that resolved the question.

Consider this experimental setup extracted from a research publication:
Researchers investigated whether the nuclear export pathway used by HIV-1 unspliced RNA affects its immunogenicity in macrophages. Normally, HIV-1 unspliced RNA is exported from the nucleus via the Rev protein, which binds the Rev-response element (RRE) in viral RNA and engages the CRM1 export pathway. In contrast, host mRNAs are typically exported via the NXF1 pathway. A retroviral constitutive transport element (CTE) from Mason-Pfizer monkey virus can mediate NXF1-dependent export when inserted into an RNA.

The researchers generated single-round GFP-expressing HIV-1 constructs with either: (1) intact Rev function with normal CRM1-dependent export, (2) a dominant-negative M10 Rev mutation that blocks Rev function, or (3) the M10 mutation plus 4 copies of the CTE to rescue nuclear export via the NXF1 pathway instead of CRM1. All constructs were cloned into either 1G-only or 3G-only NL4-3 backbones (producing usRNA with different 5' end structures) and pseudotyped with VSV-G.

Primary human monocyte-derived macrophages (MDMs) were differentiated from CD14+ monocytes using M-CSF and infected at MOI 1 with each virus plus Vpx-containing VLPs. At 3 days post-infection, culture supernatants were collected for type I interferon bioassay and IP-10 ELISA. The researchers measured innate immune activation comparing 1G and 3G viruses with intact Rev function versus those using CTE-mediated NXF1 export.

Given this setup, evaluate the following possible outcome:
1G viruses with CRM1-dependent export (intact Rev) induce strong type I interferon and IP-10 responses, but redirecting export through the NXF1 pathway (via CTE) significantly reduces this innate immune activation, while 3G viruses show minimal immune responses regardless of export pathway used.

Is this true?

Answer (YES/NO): YES